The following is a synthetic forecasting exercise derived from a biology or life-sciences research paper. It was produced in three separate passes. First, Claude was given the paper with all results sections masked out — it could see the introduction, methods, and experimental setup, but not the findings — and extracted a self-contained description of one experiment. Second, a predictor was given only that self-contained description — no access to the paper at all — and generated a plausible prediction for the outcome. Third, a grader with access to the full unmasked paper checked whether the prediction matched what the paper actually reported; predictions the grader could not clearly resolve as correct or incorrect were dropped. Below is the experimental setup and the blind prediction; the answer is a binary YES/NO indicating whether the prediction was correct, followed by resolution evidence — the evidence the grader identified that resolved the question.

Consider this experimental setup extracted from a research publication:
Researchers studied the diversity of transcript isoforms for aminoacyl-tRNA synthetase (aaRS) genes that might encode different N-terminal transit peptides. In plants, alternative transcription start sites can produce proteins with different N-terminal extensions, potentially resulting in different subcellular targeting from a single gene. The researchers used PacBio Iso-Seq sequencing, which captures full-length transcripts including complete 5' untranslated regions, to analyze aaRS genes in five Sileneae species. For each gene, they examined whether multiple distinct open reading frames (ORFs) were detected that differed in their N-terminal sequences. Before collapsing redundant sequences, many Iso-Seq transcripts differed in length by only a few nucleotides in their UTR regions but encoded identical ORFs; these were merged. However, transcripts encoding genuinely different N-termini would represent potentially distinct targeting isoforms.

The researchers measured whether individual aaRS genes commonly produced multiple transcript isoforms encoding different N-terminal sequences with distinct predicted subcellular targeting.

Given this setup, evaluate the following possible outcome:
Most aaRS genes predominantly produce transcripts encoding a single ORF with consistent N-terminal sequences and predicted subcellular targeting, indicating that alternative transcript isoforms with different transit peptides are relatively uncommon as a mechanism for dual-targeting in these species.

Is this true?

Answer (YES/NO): NO